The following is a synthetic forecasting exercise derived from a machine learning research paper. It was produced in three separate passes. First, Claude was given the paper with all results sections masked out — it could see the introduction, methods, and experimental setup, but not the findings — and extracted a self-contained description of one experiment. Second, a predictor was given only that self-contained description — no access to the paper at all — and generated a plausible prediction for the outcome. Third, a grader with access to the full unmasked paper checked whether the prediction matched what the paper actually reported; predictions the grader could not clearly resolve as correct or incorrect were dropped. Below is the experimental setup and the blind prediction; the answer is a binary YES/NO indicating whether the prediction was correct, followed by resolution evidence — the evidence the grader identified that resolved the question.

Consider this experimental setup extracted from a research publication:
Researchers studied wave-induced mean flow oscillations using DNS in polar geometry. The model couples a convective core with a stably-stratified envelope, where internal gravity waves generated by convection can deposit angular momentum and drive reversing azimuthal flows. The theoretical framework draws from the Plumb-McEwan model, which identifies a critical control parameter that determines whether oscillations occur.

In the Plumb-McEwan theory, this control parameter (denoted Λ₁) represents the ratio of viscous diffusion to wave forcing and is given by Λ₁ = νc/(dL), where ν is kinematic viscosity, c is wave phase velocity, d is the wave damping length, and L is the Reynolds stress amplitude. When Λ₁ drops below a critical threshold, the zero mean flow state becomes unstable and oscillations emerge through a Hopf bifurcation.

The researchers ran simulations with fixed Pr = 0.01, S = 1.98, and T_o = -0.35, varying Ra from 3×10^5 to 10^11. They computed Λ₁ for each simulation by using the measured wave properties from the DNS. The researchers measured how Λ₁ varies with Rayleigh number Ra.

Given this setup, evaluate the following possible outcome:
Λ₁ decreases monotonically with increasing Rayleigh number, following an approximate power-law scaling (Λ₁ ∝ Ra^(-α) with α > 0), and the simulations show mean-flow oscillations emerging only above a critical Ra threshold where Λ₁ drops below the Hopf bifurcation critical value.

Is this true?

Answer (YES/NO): YES